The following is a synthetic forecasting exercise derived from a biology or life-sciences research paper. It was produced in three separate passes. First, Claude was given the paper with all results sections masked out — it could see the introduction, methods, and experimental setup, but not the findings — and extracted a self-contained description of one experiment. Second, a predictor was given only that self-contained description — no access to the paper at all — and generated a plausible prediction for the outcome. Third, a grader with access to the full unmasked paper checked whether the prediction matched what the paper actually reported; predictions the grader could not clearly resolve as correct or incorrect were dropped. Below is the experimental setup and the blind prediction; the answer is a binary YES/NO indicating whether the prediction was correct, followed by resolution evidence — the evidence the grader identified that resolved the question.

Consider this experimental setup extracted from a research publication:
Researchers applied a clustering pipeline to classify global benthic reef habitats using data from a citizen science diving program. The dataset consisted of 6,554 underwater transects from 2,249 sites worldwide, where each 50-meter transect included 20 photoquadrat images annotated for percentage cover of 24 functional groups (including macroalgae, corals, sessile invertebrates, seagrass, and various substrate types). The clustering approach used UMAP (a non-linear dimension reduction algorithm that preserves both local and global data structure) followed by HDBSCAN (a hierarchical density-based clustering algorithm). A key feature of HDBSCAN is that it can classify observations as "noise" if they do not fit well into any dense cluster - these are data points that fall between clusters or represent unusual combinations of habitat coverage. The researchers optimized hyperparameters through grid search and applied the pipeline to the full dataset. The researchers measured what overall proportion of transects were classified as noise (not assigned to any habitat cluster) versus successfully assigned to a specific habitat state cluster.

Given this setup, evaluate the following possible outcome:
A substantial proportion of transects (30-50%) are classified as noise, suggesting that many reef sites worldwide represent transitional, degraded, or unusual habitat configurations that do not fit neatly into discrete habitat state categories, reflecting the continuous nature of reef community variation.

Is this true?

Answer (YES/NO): NO